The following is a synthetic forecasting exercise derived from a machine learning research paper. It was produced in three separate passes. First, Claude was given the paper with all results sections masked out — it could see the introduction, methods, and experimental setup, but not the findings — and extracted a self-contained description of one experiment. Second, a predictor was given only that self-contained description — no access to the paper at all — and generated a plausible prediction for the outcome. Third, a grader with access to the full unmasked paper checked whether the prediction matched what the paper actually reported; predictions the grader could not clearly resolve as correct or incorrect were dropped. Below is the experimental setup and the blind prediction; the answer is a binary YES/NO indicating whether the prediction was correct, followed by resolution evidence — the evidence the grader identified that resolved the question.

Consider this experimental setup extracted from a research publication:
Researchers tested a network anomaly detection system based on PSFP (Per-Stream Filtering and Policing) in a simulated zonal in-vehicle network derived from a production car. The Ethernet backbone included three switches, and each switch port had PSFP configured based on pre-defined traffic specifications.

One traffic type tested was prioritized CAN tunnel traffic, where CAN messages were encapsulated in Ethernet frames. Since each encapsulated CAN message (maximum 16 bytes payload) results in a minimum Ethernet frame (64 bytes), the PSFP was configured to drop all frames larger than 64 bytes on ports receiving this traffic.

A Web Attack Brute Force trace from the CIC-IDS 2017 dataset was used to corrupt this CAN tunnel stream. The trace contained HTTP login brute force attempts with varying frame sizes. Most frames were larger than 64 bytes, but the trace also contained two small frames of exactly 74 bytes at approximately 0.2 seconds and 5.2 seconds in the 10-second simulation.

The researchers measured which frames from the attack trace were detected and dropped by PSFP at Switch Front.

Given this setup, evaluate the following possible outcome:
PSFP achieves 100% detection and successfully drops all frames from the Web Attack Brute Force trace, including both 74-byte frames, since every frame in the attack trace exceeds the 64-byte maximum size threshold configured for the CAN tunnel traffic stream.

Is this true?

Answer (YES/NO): YES